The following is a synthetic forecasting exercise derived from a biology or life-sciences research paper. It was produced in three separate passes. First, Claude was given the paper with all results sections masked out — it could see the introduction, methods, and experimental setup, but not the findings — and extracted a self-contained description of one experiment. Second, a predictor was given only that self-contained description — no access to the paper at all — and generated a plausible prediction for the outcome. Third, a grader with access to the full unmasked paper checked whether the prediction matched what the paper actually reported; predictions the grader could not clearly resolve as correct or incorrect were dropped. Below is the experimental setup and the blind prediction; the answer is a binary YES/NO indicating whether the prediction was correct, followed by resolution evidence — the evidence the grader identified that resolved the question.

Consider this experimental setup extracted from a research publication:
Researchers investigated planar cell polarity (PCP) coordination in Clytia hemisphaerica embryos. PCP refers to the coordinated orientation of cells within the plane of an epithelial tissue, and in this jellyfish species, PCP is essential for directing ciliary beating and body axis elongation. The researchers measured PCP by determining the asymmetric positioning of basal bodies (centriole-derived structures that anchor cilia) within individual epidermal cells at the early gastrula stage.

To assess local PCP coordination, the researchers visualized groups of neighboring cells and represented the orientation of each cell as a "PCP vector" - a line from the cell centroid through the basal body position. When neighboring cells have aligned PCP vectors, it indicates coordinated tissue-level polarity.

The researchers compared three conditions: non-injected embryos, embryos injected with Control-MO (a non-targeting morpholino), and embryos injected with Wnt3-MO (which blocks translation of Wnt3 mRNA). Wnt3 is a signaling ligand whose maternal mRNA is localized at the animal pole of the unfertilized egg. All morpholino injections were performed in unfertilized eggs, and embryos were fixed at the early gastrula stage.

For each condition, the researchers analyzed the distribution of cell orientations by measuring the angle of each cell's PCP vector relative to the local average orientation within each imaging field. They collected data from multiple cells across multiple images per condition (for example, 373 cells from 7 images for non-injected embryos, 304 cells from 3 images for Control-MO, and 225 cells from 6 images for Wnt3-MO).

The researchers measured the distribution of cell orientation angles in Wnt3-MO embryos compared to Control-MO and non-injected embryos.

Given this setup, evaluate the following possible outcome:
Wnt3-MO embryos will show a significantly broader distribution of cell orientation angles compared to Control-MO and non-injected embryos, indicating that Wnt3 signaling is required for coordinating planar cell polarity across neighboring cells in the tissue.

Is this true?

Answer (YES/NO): YES